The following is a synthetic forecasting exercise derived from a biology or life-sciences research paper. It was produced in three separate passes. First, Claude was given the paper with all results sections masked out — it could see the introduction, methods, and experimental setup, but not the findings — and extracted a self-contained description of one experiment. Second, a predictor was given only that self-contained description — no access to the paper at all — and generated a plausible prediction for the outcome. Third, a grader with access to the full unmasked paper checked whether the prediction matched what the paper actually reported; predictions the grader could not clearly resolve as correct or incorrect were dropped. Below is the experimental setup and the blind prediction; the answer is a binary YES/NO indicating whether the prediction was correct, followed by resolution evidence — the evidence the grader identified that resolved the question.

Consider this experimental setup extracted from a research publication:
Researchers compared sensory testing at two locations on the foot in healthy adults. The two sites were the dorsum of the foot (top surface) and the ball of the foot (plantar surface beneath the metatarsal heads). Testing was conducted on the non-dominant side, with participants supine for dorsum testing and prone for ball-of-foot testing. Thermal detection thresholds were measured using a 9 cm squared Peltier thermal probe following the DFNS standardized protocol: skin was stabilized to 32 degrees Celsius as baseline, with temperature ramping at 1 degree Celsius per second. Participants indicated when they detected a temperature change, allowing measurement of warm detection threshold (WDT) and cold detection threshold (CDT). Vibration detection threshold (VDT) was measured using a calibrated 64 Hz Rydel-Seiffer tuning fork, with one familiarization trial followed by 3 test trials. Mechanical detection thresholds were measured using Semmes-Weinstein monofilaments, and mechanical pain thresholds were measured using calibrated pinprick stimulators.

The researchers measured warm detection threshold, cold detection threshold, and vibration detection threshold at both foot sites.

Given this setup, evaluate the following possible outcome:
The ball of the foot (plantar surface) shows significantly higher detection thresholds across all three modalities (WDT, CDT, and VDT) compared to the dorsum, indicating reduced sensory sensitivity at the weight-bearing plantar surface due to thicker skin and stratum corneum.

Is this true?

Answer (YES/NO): NO